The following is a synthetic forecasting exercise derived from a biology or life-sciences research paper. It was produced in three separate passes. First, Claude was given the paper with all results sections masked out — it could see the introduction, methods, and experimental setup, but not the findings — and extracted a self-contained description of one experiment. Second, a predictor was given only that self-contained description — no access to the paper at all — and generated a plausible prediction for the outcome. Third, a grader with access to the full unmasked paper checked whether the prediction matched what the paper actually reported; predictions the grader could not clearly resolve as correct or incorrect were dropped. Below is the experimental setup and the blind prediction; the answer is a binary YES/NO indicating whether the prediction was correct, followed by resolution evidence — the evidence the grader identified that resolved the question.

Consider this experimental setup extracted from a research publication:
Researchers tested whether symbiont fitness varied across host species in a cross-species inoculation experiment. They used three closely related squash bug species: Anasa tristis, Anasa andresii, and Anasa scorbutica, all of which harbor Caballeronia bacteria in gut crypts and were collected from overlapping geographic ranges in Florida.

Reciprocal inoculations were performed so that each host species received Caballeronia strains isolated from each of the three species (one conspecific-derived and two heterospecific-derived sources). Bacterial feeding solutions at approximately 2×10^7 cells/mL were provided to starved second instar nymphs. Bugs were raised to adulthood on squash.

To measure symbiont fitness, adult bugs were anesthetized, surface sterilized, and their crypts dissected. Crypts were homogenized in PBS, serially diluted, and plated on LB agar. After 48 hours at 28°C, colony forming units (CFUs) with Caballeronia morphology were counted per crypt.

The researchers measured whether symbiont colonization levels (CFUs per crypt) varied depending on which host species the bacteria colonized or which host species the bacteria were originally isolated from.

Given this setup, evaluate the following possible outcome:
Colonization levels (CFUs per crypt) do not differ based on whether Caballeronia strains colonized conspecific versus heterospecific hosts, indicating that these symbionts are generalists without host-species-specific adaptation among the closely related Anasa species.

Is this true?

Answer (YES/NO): YES